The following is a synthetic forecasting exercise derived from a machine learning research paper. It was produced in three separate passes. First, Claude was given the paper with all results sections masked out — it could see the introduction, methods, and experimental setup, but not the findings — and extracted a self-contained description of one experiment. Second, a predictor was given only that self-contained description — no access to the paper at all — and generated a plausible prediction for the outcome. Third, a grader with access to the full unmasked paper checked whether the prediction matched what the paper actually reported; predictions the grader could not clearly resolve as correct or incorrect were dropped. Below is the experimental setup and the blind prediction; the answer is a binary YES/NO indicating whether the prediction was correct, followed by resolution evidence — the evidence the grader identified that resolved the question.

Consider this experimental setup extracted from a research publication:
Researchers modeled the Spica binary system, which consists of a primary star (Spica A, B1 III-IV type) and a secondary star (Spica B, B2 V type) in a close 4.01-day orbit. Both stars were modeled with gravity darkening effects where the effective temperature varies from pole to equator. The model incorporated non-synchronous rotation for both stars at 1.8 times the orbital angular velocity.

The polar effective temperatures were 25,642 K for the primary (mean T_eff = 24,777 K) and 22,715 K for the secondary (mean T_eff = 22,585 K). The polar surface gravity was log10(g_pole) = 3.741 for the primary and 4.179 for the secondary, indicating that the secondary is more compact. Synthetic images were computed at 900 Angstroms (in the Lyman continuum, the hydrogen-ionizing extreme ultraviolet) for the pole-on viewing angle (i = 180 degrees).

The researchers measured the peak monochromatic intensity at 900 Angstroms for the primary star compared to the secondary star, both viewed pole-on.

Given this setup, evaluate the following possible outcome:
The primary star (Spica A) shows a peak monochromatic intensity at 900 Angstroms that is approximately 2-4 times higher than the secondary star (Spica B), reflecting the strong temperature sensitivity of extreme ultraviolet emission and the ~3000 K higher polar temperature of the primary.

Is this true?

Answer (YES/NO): NO